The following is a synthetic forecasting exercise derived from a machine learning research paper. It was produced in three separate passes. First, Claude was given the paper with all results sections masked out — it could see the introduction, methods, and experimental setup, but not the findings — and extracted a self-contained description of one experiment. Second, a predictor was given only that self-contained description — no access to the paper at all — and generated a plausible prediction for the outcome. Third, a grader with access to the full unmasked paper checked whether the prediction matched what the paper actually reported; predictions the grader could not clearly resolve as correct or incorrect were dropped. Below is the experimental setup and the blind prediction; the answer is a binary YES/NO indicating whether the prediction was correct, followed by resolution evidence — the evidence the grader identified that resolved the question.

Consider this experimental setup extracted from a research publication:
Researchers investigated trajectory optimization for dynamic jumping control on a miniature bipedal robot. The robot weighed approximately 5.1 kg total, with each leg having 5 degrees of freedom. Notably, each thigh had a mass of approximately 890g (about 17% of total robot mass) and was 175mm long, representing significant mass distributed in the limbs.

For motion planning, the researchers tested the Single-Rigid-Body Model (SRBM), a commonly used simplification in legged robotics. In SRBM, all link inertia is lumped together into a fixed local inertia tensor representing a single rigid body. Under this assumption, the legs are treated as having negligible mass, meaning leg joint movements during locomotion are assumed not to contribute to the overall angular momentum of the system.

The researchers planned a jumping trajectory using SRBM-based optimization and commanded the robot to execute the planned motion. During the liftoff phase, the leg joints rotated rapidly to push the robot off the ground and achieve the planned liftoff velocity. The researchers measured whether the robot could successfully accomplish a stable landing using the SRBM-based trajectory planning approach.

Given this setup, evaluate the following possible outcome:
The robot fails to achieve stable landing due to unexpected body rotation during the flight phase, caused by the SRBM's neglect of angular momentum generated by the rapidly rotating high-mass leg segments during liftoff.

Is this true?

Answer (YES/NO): YES